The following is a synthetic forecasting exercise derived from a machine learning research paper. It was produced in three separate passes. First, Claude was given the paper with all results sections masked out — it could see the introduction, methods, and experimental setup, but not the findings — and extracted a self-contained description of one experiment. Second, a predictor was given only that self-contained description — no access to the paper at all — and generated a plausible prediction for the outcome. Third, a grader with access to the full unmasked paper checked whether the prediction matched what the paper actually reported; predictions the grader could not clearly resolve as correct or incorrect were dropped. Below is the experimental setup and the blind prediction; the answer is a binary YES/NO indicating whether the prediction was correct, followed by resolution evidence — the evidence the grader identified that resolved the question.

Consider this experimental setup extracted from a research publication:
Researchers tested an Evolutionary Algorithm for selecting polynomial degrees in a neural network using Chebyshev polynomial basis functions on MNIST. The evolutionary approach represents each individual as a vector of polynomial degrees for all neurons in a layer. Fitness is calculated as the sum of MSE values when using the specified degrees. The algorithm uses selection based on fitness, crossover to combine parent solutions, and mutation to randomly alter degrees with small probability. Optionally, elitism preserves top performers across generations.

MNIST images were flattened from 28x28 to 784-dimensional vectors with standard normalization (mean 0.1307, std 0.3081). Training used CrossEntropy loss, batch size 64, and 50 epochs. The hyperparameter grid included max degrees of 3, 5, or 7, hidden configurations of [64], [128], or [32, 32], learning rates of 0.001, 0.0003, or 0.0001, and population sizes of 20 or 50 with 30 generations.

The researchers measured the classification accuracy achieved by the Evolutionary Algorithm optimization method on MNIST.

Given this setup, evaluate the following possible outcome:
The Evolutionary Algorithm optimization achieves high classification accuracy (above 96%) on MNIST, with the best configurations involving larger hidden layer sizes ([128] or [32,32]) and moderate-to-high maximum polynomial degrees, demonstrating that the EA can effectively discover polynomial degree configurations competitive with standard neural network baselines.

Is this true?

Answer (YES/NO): NO